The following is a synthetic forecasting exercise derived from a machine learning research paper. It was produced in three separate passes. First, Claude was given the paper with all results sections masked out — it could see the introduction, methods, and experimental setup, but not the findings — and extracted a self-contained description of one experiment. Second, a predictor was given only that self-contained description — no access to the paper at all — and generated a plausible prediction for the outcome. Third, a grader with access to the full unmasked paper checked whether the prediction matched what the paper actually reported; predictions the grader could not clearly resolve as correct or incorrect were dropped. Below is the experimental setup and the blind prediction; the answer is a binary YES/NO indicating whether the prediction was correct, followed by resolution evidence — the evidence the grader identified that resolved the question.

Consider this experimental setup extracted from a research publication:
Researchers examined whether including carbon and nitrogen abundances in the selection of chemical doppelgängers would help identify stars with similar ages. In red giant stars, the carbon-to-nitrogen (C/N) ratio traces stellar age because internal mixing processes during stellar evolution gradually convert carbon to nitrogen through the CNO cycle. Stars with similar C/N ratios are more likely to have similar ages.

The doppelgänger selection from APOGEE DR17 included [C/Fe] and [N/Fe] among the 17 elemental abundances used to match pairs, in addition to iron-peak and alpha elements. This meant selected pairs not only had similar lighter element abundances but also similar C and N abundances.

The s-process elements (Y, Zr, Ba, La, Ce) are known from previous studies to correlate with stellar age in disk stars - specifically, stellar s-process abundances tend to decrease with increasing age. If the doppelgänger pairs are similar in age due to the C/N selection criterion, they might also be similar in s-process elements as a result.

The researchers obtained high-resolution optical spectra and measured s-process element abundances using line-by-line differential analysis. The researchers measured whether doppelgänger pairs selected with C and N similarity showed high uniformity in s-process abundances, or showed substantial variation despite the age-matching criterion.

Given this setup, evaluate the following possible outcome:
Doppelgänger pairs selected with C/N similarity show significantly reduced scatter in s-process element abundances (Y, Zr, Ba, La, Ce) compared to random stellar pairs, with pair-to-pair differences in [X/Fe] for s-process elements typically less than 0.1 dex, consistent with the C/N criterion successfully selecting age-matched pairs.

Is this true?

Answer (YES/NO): NO